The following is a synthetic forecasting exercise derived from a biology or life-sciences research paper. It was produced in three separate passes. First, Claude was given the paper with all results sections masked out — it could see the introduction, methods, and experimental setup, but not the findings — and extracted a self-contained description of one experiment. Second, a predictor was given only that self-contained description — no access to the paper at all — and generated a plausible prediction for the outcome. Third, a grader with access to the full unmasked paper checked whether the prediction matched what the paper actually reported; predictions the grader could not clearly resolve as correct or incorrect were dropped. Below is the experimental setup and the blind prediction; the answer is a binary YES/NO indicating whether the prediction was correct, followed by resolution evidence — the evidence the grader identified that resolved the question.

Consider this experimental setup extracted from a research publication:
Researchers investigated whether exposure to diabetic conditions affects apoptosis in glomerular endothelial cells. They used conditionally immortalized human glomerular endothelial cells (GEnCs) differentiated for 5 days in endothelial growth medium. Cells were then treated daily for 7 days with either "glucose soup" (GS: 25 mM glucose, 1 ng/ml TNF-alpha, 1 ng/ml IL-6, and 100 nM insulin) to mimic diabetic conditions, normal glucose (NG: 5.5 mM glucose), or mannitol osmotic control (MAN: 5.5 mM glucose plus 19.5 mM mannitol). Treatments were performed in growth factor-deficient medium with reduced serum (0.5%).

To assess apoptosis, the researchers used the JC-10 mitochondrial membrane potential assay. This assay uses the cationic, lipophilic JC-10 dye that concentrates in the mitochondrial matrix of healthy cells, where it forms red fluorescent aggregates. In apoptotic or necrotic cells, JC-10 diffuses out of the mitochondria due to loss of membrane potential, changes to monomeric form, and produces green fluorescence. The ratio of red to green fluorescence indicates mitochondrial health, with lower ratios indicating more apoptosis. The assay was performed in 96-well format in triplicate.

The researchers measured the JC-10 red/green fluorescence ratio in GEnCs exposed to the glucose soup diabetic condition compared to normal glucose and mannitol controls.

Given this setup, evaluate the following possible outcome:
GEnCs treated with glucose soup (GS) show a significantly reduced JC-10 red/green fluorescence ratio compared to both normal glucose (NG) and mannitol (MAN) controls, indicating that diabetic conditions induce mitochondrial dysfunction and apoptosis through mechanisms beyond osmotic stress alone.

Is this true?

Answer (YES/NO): NO